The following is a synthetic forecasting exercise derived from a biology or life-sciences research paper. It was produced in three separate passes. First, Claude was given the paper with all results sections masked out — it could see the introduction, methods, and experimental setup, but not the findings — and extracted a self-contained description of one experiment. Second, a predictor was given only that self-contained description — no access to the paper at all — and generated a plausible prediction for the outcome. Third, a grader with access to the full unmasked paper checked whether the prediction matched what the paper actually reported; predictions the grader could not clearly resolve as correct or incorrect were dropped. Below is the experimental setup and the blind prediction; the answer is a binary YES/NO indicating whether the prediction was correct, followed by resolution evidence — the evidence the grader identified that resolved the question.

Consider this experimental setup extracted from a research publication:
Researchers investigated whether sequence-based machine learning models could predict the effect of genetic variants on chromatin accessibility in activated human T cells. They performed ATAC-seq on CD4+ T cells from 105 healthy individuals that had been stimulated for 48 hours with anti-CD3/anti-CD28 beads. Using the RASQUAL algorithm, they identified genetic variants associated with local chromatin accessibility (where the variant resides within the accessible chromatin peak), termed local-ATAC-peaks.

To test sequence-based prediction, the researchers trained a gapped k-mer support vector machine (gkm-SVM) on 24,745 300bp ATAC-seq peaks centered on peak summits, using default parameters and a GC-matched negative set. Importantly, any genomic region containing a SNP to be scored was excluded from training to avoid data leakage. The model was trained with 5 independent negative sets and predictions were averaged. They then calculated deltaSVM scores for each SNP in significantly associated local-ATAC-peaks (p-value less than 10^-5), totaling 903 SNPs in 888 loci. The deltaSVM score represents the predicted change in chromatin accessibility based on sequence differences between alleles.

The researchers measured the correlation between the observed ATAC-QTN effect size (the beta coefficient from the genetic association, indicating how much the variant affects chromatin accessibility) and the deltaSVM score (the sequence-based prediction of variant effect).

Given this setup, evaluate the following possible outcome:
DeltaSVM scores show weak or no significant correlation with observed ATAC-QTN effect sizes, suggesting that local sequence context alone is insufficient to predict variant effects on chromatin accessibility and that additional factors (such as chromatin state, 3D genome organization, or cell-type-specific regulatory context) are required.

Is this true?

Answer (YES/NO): NO